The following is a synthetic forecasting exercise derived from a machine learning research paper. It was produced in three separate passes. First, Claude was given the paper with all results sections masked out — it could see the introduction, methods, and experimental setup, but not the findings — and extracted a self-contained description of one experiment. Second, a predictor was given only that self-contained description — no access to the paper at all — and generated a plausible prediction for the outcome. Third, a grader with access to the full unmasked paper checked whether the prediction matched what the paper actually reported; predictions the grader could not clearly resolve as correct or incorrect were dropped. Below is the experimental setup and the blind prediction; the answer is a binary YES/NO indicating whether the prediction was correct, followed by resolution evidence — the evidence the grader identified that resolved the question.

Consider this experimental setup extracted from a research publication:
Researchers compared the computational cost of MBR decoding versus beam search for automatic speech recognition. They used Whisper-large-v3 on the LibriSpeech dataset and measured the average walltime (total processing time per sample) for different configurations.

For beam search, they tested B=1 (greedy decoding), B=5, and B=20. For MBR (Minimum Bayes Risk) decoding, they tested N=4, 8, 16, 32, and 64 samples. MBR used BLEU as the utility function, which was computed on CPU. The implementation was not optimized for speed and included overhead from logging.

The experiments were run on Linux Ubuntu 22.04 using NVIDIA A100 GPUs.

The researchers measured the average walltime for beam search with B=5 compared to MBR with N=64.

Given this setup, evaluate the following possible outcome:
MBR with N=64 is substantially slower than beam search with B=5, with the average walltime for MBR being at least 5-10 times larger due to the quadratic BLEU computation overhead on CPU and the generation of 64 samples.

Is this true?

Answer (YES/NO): YES